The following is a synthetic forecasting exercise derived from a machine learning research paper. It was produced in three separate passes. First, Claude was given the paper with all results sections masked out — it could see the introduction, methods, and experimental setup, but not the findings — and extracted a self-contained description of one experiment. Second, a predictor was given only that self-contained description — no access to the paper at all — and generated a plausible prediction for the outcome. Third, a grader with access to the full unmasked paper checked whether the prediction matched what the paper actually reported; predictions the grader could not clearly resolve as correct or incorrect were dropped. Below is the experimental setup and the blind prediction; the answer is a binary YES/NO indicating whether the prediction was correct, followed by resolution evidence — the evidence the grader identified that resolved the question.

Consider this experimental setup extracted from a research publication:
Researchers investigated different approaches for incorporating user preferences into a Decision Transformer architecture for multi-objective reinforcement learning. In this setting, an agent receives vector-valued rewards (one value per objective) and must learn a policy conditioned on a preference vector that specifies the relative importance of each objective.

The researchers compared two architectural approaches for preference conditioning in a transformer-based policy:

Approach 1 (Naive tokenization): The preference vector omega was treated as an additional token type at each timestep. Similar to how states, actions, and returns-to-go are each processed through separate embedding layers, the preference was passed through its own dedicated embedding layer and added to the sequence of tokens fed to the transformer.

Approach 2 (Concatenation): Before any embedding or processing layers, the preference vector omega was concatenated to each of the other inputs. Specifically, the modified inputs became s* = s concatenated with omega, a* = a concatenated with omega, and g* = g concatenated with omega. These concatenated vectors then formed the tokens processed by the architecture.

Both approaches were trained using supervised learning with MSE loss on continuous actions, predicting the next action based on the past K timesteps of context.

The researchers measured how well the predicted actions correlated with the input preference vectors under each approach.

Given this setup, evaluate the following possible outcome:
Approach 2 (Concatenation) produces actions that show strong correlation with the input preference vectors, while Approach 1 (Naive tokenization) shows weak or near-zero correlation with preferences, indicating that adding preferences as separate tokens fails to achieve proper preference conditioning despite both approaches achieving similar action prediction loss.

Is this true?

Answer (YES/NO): NO